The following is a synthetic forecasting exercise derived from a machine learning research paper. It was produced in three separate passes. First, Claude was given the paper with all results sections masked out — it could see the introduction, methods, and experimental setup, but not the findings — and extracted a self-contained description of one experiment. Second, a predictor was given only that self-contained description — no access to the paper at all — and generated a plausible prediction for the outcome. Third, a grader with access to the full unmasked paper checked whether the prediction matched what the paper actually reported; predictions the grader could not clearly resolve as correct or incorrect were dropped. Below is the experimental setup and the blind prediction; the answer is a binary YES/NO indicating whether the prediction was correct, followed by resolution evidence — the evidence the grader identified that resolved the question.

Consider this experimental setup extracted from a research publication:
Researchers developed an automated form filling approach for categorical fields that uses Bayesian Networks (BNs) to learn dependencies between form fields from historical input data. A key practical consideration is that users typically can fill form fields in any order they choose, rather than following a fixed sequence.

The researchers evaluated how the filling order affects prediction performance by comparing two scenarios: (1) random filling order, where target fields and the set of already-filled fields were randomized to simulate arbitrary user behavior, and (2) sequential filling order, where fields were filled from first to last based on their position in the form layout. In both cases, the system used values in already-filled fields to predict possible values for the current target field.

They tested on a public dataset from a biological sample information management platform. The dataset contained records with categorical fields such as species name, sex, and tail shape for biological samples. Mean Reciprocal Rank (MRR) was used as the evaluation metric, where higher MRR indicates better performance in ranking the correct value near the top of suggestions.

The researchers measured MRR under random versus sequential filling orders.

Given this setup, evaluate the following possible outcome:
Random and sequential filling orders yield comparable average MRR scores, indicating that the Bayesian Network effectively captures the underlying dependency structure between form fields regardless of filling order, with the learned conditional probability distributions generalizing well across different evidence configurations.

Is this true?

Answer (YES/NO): YES